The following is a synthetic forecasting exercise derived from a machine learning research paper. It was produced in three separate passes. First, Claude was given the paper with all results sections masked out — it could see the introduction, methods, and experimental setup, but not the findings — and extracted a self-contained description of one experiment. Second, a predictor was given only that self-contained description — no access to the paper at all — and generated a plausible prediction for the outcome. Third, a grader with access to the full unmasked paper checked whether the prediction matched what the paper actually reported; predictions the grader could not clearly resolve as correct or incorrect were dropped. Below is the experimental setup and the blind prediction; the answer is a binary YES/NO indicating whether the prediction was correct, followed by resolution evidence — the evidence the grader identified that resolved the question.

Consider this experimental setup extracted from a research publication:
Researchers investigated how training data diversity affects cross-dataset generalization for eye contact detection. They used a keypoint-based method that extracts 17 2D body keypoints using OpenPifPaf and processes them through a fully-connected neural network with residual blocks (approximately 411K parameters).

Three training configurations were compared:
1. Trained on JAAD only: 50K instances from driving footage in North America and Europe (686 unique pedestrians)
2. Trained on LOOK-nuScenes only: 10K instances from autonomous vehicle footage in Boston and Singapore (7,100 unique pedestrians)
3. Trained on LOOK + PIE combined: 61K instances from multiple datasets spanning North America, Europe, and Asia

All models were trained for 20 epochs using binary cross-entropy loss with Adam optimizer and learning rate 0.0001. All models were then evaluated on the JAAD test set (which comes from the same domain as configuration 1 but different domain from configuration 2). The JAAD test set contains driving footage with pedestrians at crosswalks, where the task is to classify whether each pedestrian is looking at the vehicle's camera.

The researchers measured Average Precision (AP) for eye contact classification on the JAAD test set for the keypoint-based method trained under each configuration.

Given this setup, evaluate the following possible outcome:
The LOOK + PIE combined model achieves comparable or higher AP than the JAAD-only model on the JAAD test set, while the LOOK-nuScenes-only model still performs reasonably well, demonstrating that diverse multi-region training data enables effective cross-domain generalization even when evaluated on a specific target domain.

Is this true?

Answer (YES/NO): YES